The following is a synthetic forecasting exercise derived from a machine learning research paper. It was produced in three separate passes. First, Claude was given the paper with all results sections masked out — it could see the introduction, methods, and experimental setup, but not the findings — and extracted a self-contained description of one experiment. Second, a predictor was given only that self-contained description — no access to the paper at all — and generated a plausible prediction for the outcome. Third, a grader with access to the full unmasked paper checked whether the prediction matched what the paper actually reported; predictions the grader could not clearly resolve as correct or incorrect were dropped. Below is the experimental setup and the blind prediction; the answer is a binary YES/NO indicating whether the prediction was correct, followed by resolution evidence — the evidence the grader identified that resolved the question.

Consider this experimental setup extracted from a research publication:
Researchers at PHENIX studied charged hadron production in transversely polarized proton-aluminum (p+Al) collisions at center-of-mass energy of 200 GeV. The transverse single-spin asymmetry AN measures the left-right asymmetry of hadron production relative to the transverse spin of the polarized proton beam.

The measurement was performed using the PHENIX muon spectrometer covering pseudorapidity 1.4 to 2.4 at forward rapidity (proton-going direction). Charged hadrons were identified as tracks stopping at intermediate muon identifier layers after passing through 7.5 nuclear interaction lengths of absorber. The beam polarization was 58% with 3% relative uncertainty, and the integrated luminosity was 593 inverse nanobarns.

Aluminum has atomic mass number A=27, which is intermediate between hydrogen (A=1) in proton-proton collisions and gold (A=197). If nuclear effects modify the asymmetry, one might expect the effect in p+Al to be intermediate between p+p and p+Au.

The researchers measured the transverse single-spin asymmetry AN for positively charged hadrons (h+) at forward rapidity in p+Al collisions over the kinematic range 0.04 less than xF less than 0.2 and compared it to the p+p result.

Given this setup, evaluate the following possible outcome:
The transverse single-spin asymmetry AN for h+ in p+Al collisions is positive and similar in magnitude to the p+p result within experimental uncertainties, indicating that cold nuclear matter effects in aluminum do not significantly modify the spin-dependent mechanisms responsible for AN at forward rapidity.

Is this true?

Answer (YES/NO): NO